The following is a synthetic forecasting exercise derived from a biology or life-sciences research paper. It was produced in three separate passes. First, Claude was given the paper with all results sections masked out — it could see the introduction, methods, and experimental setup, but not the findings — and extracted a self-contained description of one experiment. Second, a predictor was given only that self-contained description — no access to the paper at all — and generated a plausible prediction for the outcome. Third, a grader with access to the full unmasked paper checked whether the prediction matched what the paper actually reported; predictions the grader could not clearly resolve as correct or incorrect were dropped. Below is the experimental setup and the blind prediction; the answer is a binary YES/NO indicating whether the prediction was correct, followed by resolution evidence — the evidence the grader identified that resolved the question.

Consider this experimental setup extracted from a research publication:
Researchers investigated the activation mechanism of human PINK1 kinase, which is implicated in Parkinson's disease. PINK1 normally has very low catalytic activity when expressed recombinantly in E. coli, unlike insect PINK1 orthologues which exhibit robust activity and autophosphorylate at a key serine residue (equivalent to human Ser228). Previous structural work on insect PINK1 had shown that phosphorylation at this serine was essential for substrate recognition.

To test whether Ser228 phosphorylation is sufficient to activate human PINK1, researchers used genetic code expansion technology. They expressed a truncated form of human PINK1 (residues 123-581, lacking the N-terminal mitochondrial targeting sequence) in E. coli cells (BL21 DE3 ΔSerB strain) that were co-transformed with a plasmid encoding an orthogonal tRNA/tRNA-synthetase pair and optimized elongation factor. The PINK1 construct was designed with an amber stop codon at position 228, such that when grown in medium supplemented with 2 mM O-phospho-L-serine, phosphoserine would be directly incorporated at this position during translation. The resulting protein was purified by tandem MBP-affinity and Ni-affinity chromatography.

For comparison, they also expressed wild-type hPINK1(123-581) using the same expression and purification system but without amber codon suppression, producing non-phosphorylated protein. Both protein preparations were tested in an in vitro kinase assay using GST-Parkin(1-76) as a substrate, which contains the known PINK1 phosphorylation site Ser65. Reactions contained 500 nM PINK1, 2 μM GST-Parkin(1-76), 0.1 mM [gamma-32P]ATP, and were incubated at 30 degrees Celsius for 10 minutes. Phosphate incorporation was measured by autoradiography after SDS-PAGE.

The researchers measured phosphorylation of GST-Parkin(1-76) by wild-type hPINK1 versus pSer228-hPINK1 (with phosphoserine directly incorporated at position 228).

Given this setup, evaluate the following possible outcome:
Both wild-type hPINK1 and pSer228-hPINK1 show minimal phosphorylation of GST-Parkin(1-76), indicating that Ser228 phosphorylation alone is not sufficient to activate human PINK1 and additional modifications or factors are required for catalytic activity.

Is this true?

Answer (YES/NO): NO